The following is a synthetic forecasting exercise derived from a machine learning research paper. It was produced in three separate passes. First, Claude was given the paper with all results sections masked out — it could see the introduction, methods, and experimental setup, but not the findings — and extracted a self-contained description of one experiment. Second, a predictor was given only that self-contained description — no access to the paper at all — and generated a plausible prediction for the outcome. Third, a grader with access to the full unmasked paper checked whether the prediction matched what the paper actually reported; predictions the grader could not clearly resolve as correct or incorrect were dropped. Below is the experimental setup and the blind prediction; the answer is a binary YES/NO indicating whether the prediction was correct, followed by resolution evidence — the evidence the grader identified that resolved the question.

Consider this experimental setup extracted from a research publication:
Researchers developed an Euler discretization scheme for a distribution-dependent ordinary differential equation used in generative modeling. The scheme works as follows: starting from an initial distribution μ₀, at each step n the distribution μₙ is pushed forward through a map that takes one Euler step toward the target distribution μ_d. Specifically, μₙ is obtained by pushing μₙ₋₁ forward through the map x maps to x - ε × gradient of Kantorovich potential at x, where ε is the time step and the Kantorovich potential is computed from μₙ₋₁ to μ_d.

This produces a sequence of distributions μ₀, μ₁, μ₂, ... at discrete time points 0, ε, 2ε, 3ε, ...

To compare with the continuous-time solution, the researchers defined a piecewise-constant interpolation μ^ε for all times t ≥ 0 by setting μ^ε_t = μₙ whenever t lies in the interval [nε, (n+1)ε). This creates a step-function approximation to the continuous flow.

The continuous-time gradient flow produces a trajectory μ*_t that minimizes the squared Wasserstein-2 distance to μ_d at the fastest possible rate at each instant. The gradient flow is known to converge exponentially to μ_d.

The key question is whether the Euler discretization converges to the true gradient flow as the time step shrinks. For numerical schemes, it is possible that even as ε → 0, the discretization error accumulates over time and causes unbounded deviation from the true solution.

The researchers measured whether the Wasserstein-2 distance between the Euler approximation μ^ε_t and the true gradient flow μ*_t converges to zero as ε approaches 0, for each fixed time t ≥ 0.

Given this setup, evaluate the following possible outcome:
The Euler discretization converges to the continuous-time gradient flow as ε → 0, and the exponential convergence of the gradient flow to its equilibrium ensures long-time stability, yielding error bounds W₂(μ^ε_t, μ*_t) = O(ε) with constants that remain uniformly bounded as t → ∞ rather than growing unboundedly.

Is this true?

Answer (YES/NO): NO